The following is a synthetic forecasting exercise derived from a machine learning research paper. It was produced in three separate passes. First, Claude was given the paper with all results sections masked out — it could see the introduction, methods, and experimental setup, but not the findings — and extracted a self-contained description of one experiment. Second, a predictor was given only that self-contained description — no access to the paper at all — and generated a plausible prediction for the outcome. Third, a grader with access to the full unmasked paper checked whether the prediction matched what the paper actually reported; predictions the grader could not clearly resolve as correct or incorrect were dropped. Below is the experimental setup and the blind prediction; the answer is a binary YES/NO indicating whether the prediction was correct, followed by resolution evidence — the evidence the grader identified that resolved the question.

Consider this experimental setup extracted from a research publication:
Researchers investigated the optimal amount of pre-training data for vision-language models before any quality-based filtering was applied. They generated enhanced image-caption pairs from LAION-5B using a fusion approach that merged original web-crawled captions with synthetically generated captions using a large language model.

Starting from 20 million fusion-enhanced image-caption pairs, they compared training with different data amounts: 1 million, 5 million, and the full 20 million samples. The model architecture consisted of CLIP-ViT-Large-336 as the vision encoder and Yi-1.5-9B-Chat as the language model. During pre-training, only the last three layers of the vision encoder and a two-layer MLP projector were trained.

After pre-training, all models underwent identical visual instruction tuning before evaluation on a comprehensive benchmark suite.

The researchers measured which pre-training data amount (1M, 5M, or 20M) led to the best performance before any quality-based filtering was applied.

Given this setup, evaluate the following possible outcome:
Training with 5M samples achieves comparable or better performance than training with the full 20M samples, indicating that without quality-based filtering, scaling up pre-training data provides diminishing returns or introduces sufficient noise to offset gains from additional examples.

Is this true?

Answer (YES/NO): YES